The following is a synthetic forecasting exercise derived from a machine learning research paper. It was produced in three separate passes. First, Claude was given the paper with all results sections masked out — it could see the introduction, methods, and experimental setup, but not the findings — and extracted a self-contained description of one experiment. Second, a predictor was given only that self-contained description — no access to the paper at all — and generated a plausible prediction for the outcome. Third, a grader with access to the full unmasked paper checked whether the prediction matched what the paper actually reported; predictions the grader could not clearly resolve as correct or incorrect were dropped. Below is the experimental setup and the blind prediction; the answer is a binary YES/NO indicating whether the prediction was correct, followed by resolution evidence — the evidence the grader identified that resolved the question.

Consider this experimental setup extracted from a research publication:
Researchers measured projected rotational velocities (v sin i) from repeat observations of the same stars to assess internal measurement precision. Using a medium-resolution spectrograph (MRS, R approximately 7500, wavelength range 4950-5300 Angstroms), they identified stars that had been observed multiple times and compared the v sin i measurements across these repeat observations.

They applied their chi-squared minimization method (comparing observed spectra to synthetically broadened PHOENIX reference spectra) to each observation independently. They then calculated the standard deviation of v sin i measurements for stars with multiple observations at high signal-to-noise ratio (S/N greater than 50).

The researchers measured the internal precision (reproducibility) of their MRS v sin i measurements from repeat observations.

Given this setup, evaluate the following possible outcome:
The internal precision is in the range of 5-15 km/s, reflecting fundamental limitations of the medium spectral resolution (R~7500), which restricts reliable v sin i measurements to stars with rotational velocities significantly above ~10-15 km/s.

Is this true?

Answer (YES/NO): NO